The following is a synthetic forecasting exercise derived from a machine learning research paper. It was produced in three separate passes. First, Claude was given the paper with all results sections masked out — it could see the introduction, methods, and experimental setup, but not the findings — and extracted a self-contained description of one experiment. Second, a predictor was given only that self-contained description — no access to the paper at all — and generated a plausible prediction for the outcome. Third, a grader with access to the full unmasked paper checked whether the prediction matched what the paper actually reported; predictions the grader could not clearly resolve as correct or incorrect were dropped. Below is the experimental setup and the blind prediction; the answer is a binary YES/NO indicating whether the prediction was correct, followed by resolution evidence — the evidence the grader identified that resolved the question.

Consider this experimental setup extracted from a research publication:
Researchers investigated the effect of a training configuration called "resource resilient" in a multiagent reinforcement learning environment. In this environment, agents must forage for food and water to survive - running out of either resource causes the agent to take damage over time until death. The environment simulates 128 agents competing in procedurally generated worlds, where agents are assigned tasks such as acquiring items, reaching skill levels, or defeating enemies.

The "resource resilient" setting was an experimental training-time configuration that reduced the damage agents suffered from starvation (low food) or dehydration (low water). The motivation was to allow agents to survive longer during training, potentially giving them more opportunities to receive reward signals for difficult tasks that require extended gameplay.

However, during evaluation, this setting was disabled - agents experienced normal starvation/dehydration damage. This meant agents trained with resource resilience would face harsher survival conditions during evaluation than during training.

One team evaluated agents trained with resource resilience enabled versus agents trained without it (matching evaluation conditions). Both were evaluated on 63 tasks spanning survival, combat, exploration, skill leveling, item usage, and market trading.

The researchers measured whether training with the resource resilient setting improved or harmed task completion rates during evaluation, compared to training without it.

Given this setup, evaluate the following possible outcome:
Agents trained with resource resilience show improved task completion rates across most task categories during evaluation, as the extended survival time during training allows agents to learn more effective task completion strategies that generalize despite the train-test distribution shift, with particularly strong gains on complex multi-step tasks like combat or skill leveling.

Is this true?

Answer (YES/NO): NO